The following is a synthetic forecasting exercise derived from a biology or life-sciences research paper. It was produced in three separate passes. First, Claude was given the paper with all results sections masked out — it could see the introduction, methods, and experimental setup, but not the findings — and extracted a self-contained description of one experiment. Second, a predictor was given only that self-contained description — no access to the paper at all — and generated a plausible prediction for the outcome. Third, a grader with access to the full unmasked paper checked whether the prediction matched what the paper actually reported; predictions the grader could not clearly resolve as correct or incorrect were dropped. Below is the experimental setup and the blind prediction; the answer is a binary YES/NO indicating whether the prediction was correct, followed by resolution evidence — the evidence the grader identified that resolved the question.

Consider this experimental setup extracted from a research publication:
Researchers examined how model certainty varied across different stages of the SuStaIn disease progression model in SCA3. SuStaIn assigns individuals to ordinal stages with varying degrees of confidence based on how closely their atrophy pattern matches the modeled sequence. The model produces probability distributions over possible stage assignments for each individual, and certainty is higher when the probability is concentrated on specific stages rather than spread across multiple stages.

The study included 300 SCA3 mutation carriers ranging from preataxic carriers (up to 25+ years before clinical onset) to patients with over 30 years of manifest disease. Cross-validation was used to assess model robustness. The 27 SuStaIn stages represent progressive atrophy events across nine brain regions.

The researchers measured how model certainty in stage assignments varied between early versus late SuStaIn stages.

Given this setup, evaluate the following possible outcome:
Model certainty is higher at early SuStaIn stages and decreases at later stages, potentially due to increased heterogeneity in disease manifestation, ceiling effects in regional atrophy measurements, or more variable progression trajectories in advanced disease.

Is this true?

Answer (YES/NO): YES